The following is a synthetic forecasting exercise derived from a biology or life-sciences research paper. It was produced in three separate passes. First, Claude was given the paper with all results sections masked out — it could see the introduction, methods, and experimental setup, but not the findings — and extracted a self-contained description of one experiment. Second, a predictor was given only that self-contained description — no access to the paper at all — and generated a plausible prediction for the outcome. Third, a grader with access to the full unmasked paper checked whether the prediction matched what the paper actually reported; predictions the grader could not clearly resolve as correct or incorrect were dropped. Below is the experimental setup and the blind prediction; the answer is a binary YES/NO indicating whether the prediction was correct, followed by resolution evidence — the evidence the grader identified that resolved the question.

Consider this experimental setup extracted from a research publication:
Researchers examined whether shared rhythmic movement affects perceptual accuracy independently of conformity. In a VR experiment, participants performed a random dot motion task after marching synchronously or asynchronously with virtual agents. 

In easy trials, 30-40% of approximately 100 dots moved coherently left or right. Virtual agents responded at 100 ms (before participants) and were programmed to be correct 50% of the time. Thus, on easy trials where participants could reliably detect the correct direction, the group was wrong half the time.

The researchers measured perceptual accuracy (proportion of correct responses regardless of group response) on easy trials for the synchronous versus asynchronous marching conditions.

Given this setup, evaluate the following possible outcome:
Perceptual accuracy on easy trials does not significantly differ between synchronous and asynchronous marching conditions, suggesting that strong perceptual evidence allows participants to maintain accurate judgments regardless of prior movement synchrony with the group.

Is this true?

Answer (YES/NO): YES